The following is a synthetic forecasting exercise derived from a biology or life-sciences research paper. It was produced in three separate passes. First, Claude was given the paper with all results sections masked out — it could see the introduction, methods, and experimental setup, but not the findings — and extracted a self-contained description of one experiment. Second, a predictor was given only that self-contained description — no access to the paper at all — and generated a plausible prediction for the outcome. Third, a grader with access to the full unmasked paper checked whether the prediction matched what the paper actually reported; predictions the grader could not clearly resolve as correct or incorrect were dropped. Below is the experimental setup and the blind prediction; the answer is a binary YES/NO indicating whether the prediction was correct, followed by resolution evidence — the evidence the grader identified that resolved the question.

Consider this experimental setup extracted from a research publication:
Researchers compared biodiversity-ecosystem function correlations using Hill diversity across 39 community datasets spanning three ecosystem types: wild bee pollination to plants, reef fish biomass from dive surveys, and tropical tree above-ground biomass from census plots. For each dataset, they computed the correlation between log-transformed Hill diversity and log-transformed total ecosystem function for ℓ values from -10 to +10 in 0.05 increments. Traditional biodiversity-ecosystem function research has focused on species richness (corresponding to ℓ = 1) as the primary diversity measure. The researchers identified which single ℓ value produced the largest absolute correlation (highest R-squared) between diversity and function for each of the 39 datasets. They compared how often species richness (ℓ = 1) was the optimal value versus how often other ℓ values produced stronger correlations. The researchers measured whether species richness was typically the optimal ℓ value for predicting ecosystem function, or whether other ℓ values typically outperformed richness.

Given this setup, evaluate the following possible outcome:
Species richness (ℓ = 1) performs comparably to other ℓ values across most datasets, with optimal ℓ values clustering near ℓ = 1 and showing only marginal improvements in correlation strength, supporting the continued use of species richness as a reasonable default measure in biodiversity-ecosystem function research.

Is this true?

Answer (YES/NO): NO